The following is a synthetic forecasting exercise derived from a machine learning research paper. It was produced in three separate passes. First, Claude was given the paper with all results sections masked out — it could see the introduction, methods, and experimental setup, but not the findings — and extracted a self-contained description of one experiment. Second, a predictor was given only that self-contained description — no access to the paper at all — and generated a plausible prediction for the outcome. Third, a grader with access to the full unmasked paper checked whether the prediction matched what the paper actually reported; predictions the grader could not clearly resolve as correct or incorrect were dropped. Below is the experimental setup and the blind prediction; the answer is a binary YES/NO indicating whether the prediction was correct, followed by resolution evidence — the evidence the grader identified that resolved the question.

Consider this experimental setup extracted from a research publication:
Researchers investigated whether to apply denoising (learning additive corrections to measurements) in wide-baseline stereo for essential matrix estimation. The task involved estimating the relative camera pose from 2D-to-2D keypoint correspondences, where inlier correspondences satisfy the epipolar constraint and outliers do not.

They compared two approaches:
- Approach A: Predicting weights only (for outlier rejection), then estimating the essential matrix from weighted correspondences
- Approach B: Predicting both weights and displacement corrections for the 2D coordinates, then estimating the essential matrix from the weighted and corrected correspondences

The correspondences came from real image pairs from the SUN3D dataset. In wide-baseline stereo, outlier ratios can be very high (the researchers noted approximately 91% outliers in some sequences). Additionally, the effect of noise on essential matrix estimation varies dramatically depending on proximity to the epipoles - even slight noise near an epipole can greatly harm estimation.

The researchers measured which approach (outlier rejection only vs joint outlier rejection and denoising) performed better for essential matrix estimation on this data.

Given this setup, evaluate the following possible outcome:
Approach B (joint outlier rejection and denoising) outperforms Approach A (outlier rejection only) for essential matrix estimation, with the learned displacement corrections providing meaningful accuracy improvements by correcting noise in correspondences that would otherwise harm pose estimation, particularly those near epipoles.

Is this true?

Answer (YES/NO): NO